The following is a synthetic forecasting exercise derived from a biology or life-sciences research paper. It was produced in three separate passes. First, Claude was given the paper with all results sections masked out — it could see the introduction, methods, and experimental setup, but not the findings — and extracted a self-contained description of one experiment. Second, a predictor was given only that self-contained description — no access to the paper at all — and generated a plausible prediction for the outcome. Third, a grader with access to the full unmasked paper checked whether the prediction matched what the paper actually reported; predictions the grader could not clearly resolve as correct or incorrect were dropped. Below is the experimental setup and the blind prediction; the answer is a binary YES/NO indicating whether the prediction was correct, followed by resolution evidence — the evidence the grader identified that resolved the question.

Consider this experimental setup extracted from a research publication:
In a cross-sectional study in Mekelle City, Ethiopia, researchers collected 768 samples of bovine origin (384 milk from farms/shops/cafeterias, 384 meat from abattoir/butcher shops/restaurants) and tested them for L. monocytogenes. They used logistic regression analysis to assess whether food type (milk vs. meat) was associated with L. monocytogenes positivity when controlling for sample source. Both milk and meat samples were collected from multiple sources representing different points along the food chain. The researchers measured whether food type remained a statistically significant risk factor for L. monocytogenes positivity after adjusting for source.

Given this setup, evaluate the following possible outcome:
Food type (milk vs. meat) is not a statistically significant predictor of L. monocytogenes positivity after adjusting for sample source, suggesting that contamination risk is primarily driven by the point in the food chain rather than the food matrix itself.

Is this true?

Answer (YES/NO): YES